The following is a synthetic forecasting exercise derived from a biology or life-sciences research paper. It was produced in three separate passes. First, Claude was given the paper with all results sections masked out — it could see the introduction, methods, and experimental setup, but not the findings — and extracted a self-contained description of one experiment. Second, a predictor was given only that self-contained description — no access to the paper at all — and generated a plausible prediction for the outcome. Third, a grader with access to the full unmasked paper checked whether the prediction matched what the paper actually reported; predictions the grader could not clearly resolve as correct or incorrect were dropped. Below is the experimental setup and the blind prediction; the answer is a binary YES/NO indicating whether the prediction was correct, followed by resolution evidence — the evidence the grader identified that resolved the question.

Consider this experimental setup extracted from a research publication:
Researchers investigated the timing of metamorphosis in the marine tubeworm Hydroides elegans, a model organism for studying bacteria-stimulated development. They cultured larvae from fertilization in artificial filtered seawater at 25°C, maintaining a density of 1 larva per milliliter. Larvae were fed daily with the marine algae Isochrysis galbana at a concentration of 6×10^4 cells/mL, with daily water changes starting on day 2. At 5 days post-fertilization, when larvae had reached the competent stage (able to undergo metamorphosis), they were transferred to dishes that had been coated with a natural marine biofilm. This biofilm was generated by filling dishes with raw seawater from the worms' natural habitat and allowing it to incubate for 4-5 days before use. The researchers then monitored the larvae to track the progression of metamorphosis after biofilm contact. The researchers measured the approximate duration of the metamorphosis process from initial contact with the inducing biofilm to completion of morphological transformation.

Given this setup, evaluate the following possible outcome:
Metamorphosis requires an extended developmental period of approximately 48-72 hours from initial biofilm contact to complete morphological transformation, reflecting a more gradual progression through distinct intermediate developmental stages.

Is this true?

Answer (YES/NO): NO